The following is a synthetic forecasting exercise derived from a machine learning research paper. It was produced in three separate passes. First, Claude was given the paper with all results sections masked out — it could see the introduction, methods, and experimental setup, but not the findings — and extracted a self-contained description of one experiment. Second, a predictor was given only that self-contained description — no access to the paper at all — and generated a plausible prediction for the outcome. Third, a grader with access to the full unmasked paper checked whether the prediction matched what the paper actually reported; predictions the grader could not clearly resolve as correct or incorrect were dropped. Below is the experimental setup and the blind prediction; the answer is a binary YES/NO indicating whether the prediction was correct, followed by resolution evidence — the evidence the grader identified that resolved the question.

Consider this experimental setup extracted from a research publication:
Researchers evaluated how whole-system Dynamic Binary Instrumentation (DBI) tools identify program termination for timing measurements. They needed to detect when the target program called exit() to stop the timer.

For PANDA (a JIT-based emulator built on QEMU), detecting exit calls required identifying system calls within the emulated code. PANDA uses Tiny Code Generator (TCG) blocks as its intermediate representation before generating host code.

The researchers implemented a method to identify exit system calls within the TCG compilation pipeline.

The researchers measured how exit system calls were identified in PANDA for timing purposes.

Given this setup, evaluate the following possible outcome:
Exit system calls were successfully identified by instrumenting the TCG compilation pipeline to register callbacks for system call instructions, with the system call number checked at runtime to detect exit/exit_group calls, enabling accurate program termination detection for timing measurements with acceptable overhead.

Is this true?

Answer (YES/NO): YES